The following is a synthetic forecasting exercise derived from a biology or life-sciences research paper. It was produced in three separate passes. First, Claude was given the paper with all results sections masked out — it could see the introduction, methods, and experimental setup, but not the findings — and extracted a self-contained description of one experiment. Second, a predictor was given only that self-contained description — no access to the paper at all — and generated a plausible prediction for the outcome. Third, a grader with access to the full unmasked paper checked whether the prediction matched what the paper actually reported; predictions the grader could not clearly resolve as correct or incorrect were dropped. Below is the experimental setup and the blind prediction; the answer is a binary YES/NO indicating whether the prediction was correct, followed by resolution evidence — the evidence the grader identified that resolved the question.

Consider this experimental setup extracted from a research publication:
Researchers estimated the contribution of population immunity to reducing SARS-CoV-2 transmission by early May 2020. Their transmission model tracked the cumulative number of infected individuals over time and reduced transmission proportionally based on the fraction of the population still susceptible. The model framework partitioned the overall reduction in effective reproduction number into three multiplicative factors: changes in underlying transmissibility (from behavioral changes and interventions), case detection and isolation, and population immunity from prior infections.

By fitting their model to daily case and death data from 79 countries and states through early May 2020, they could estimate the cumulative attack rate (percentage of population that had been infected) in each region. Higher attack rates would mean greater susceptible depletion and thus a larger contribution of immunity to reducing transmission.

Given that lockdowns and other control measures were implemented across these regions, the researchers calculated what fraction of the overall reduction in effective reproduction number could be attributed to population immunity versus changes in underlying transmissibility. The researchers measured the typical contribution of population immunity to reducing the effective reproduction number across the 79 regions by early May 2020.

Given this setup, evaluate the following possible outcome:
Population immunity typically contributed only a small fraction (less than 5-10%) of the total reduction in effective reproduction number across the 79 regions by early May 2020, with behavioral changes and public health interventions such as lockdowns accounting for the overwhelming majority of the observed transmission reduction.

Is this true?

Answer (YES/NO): YES